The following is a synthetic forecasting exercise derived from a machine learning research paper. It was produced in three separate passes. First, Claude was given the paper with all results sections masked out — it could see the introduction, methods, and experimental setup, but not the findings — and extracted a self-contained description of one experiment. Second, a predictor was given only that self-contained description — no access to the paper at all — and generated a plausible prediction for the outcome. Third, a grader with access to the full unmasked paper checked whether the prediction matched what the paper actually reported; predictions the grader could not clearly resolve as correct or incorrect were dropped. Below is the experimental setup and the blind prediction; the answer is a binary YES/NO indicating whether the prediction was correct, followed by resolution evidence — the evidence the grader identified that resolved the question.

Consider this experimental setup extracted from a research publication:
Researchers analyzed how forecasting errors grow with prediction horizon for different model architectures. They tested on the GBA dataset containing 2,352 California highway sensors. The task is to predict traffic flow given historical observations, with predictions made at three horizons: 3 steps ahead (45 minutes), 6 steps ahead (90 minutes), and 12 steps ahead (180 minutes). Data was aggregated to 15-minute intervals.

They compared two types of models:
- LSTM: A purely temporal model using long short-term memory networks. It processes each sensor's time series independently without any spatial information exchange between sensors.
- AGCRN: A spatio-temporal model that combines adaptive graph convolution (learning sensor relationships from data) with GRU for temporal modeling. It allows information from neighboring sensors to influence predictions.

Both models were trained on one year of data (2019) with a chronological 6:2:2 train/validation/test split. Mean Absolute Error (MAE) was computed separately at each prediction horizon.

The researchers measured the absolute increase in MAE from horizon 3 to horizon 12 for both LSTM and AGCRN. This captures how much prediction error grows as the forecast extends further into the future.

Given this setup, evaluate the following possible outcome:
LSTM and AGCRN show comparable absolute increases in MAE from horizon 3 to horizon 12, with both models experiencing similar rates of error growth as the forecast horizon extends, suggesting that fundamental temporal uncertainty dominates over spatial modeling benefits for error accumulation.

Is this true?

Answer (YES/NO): NO